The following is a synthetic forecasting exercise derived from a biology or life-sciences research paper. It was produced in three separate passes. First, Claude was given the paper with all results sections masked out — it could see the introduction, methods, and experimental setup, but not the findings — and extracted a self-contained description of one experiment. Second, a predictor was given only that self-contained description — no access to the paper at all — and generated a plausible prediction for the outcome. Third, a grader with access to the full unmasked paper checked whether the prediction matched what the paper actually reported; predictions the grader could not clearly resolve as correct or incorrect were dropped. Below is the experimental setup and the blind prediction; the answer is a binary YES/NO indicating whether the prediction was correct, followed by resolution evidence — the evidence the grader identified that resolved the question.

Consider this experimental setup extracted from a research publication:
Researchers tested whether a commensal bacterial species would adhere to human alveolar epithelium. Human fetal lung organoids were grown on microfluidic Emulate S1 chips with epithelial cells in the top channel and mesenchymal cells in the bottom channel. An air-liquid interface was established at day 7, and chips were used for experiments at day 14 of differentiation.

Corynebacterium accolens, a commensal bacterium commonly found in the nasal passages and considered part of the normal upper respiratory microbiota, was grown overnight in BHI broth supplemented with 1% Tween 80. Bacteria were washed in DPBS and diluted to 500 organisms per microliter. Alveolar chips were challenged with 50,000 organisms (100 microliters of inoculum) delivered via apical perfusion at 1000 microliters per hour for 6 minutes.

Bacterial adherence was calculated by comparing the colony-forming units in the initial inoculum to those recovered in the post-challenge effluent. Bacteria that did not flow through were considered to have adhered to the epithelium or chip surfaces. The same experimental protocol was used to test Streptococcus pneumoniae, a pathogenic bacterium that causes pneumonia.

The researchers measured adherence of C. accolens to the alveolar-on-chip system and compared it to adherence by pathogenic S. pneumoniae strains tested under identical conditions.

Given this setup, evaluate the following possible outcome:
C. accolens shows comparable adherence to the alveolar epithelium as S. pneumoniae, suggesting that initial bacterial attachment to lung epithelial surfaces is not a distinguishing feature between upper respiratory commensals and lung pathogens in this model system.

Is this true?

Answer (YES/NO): NO